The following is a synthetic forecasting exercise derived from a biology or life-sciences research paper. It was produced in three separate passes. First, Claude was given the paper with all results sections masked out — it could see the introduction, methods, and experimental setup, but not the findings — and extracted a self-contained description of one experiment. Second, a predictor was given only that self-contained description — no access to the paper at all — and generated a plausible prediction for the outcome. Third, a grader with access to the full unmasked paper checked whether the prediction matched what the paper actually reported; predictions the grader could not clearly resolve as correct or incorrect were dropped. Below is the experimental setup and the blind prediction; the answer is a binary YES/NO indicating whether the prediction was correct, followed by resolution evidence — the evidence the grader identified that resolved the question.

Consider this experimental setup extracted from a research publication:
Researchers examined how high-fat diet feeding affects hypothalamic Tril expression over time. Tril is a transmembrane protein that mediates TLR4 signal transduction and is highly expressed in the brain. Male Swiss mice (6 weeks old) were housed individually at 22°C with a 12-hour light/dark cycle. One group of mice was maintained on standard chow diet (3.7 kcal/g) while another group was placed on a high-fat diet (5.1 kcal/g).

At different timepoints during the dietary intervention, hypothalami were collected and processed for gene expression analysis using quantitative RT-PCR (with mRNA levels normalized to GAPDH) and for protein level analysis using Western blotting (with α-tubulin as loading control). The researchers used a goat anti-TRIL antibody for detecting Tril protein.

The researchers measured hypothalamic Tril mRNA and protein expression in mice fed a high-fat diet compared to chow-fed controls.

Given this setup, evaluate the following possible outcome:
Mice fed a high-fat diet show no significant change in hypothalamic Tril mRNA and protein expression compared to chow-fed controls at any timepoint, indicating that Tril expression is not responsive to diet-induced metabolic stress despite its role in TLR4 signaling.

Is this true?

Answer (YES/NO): NO